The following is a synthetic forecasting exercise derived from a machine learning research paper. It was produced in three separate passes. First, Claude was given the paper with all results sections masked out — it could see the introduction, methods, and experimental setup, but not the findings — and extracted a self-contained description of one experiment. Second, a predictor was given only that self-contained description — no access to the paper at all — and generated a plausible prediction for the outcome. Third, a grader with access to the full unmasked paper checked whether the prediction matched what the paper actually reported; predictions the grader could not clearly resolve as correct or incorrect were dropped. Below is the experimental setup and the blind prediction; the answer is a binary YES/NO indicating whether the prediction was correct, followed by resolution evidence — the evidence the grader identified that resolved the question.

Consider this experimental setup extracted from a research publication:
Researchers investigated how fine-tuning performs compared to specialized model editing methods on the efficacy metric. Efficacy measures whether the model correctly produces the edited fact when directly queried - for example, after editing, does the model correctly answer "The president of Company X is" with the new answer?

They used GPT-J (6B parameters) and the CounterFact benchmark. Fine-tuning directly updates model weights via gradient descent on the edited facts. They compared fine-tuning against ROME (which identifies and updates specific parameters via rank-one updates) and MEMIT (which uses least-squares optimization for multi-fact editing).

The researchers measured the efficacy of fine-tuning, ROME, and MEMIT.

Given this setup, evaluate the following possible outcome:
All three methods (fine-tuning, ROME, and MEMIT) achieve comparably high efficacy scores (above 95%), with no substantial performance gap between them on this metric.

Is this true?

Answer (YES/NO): NO